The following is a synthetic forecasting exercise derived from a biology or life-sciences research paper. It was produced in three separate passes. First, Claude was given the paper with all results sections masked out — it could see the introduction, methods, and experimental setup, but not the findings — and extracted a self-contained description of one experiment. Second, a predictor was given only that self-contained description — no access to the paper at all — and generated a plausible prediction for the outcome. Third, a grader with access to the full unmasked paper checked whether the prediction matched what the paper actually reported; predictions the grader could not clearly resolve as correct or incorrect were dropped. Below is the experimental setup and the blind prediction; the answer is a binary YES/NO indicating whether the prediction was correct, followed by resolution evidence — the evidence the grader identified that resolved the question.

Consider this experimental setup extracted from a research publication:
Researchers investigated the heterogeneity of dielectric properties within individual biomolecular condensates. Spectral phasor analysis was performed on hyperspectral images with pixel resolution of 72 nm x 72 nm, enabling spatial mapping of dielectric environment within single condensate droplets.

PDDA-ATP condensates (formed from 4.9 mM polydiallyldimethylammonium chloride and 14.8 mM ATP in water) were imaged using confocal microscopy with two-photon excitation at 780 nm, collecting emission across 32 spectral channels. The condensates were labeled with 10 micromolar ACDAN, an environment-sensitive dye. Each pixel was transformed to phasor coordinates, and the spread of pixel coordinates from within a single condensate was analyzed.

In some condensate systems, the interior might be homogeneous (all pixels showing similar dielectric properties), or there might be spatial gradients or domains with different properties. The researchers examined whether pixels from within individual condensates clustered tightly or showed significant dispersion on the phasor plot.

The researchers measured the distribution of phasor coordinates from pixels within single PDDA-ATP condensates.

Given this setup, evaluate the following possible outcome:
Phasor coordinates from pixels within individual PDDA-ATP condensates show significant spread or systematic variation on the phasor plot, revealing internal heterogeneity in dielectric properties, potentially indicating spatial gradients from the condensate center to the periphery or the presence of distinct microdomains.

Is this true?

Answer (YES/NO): NO